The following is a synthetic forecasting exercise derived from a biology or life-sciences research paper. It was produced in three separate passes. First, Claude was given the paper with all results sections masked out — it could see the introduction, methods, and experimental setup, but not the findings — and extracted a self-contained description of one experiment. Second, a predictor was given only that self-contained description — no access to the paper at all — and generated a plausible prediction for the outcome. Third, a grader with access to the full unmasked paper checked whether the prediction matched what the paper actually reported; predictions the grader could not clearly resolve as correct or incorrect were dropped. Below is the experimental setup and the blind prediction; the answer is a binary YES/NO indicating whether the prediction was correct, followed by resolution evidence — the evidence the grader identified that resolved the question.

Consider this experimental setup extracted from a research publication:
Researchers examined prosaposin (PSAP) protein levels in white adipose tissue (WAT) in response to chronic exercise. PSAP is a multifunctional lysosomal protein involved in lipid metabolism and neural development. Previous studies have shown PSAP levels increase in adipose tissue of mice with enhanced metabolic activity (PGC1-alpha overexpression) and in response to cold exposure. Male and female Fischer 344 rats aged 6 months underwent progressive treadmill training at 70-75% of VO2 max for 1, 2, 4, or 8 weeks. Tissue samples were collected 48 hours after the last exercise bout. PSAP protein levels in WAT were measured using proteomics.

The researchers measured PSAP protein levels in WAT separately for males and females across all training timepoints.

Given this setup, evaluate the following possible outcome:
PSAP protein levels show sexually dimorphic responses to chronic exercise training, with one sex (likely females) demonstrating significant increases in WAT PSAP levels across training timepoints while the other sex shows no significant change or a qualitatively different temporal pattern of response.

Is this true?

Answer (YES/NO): YES